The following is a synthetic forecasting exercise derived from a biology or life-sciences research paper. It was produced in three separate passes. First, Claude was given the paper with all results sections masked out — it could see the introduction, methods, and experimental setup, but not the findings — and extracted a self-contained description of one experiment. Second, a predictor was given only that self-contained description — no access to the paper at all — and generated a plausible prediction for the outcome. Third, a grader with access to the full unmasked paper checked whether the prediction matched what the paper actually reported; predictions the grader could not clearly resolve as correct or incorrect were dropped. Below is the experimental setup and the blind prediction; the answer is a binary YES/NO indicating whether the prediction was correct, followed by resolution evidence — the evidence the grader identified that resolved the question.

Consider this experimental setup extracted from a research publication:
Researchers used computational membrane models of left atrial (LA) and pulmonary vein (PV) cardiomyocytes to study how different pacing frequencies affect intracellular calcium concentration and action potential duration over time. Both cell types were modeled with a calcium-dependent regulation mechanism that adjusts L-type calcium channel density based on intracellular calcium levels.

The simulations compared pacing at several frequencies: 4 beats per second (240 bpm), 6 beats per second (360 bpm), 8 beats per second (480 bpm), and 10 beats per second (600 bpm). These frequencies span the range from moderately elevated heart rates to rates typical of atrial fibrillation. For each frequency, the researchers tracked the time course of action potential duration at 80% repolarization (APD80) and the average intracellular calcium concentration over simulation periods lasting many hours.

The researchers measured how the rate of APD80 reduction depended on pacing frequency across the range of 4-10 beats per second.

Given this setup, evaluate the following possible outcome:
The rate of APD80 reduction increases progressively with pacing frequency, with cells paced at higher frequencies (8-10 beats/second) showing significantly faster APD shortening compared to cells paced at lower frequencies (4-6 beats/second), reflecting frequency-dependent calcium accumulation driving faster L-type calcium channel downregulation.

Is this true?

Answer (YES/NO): YES